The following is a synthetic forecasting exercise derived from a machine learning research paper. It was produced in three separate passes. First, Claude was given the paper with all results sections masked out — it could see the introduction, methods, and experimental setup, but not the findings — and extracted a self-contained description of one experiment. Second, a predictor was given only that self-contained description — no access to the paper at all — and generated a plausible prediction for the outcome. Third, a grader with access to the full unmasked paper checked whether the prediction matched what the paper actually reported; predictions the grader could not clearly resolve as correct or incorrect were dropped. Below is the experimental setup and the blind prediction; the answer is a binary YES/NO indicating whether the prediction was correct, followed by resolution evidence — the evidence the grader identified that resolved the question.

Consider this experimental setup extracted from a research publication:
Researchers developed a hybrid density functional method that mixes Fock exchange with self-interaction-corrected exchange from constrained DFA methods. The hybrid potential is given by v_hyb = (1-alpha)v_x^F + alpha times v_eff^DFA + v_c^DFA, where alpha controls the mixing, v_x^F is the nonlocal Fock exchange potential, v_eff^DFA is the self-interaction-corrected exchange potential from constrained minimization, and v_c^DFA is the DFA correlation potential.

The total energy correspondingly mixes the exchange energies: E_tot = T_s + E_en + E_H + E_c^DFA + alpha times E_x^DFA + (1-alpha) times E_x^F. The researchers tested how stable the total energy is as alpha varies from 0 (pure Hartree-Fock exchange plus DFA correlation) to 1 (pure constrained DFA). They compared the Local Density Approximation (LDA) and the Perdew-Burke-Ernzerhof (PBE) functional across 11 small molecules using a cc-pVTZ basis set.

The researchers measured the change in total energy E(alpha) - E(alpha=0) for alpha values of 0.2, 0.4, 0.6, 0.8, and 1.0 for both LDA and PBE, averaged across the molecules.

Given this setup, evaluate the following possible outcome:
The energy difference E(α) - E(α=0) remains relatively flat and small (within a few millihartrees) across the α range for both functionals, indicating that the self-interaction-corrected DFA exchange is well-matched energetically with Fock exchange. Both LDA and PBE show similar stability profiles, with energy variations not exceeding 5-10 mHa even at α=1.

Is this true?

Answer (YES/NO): NO